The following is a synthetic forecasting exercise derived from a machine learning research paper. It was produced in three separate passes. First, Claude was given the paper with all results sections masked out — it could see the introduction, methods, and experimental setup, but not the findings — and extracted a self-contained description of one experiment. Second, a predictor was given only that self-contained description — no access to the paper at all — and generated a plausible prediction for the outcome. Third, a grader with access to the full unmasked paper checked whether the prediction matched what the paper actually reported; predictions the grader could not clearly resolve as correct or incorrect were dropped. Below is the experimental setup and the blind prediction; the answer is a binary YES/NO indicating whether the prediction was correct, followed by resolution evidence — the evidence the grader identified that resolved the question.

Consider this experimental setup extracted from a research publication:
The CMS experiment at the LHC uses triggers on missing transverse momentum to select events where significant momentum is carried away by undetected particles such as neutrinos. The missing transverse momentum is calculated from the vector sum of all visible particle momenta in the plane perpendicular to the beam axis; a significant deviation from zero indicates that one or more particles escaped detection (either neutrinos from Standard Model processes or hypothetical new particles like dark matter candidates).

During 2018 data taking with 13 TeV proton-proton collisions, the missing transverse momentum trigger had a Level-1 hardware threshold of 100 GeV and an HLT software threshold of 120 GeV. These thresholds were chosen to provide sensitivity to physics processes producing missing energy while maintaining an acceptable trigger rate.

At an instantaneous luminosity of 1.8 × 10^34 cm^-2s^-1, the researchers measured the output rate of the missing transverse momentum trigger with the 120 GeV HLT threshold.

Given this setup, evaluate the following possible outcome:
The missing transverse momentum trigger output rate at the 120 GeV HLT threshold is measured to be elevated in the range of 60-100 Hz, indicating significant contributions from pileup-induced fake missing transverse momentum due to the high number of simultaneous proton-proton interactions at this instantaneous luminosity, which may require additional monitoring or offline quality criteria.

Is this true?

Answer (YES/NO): NO